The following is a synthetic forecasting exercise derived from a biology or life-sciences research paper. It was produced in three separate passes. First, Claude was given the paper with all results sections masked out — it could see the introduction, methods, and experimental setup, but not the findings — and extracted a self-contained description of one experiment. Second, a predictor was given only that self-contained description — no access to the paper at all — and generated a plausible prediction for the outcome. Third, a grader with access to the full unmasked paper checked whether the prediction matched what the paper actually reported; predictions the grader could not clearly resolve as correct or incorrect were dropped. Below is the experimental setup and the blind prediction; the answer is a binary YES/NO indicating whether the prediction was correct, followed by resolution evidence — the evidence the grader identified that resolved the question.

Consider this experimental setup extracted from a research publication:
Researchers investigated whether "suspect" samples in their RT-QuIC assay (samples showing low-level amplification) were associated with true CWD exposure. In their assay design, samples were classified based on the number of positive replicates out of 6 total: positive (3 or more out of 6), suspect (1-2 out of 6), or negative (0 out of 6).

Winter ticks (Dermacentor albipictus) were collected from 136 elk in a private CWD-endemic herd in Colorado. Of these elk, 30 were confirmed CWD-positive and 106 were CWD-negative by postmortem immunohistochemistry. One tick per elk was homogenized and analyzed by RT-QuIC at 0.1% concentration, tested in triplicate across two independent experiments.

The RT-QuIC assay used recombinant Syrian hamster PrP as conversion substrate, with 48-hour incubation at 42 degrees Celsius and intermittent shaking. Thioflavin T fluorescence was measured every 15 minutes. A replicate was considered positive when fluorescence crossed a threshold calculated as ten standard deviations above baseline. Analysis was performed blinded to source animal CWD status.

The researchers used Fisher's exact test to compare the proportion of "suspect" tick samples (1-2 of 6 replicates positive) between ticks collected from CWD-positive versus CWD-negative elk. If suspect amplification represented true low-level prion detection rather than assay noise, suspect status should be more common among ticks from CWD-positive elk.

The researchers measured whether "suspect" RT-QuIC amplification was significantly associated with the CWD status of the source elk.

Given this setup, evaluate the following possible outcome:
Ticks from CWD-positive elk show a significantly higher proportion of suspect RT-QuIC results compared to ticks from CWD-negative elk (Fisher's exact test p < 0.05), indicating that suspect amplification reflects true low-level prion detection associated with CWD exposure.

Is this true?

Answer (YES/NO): YES